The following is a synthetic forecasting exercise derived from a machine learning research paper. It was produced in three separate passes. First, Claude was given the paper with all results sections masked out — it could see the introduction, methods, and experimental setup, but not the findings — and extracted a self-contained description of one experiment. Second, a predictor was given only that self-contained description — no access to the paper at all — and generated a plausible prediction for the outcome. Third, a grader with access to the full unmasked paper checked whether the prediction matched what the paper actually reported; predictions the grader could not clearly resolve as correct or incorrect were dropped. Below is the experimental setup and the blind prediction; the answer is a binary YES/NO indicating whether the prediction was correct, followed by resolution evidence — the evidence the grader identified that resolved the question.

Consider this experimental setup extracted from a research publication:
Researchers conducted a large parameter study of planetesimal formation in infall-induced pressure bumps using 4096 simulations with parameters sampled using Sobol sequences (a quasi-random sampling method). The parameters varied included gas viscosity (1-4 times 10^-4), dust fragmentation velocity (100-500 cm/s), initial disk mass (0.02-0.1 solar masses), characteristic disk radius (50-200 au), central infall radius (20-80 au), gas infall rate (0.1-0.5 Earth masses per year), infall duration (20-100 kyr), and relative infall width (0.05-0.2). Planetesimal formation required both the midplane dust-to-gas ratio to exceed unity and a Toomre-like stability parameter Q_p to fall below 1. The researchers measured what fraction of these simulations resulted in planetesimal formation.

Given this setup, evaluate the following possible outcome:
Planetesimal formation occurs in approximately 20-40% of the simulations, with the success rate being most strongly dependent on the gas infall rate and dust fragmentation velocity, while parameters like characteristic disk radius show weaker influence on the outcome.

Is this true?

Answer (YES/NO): NO